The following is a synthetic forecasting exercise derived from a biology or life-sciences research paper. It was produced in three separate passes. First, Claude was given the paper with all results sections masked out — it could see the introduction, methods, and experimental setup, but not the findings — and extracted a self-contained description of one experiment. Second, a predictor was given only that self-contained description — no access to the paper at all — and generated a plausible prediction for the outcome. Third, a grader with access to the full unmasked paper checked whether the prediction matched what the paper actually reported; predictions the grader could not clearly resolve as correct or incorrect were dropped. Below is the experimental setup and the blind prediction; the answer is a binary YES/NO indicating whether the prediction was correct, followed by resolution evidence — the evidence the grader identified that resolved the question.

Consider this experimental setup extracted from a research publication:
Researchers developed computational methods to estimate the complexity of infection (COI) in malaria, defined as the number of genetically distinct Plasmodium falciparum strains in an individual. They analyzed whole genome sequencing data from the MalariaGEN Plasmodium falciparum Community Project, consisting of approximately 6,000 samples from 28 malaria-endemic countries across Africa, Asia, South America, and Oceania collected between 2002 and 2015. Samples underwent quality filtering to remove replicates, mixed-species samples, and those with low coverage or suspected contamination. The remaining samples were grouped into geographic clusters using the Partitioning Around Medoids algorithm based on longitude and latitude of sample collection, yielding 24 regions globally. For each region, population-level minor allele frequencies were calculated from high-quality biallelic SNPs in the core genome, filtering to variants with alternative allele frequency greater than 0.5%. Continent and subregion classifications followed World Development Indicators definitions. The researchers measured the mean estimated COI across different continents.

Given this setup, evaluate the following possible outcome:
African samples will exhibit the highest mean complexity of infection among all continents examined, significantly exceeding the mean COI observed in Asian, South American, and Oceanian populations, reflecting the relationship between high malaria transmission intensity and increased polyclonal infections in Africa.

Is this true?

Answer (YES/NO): YES